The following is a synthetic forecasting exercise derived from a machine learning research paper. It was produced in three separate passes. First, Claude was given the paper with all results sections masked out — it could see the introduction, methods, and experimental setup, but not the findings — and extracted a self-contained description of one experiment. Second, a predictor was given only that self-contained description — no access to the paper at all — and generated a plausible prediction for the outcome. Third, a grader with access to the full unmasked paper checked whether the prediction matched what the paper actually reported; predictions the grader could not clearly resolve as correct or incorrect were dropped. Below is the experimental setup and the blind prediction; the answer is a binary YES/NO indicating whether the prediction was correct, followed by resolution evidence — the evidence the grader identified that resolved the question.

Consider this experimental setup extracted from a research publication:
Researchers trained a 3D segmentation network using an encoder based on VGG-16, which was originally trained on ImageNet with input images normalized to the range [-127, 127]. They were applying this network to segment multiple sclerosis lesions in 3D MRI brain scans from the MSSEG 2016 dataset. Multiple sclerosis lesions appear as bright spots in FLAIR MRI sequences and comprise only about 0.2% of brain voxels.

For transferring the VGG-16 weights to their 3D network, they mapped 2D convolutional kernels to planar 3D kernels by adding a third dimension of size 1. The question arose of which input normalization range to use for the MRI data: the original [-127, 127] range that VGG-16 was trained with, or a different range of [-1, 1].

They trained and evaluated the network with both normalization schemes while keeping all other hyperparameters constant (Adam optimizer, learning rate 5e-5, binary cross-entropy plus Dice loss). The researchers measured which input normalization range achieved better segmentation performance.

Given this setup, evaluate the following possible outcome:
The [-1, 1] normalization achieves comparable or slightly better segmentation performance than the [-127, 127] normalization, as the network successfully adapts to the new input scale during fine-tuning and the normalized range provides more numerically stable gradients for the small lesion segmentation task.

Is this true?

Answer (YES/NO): YES